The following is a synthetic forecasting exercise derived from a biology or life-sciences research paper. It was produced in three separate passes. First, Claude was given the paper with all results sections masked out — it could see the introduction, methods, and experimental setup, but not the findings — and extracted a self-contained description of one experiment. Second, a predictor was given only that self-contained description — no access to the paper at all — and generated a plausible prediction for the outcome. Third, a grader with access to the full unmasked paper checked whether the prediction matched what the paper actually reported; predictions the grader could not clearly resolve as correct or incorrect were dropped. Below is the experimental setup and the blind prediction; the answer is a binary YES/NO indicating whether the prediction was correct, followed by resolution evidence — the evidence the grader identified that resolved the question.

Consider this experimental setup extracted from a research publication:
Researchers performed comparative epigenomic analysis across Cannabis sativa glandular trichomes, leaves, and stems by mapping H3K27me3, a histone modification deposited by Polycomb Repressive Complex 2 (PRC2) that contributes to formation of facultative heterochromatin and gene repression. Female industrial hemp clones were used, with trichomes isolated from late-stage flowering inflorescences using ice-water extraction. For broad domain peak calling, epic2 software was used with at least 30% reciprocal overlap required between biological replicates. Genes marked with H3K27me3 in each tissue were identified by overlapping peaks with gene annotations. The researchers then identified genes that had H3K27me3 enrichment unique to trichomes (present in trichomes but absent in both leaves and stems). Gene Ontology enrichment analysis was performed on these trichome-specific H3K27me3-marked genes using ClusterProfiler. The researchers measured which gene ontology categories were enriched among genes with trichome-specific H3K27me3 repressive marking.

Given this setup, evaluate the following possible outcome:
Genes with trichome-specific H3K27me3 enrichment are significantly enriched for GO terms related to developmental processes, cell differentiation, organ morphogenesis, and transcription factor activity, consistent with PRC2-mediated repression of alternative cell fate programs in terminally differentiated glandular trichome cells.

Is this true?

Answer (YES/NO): NO